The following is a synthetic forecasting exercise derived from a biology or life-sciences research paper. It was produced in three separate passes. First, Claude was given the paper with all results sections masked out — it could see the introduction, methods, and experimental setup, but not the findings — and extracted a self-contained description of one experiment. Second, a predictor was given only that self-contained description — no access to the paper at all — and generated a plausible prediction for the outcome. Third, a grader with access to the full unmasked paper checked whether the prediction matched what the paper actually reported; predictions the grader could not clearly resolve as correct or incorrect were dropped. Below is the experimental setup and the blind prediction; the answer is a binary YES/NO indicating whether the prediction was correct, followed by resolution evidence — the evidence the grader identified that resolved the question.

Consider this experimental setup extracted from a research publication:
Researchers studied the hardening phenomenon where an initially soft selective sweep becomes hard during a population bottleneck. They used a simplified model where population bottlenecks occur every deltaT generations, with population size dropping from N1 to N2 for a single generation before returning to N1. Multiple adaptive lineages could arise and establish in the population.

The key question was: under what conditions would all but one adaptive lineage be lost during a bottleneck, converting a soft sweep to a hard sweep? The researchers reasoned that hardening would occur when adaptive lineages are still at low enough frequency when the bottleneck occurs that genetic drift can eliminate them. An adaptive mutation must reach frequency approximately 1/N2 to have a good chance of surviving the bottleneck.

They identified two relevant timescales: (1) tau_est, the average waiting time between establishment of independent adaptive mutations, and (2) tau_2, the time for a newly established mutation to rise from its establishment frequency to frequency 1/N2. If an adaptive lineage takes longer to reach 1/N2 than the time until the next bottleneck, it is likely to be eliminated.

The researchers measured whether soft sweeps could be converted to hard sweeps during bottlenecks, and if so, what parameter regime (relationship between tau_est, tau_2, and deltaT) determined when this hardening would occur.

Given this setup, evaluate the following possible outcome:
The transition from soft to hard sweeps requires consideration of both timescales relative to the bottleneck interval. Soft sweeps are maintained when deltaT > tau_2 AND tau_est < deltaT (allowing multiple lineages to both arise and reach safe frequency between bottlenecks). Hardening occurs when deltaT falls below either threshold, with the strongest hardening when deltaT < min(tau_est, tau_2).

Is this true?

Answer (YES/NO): NO